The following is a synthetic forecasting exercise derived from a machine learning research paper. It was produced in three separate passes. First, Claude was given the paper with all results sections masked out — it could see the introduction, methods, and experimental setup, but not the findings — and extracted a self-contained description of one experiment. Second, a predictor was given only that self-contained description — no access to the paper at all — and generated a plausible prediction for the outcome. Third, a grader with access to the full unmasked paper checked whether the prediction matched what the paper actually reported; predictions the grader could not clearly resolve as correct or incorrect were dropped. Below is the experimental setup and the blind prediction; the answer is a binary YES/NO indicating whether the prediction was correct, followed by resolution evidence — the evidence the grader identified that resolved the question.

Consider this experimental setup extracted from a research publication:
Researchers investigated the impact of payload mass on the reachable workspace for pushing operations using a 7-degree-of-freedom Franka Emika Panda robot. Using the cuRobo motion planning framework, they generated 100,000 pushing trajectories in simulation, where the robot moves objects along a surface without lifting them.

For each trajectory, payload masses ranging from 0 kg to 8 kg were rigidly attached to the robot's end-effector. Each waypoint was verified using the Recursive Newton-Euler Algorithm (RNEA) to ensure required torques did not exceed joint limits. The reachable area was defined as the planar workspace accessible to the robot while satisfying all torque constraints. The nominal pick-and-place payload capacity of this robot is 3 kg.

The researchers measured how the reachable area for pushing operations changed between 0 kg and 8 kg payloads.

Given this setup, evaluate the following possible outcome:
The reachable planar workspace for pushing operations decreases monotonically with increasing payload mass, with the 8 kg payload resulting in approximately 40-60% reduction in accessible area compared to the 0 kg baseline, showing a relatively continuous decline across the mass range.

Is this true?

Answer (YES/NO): NO